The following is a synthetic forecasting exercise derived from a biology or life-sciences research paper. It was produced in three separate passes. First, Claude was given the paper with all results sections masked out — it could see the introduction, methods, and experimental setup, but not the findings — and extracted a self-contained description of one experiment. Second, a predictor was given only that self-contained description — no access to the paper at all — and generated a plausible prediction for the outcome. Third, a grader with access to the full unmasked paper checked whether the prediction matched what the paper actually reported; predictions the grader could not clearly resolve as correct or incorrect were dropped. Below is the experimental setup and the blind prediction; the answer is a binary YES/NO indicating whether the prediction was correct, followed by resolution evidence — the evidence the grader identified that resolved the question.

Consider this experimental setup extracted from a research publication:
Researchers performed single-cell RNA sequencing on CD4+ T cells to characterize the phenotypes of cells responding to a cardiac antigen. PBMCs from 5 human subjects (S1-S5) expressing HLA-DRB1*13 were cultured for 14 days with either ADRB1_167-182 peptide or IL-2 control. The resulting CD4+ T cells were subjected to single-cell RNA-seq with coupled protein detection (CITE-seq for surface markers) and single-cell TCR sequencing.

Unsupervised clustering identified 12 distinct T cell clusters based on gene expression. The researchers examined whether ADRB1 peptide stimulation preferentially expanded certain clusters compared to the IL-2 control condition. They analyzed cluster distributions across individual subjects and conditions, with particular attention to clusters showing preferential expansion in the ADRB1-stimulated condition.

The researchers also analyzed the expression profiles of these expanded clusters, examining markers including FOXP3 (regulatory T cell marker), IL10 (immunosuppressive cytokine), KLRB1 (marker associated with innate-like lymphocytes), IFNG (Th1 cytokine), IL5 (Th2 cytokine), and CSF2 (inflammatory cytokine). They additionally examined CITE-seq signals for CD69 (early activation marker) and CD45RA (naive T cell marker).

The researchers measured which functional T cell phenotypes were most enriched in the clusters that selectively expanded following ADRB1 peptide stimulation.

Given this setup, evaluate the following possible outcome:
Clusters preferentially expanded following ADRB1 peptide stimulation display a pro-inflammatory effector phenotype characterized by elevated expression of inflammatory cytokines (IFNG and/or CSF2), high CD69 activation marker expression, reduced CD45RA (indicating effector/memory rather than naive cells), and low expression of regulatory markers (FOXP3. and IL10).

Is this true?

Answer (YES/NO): NO